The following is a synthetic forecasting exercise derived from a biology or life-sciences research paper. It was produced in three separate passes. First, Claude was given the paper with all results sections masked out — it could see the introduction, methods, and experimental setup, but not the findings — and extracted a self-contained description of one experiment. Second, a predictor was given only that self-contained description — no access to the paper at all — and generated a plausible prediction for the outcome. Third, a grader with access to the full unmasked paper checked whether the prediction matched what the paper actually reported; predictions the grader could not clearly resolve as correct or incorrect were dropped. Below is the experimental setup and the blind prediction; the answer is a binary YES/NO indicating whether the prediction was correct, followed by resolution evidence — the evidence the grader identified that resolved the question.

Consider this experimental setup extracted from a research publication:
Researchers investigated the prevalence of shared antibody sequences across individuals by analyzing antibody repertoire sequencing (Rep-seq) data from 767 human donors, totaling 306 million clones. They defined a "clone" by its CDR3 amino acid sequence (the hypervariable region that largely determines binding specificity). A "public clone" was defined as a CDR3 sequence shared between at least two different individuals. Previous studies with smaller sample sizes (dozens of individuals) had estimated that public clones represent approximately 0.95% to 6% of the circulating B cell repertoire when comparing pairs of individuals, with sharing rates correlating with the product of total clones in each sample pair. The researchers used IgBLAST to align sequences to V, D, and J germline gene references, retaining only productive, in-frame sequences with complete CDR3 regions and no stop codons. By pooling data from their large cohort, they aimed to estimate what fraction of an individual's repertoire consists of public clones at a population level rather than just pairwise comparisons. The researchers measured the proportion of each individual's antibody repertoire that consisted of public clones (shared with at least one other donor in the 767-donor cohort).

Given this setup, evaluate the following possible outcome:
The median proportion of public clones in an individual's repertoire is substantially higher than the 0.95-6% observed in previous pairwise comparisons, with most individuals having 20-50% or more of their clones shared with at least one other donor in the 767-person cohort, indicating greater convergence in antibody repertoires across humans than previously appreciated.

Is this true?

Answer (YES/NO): NO